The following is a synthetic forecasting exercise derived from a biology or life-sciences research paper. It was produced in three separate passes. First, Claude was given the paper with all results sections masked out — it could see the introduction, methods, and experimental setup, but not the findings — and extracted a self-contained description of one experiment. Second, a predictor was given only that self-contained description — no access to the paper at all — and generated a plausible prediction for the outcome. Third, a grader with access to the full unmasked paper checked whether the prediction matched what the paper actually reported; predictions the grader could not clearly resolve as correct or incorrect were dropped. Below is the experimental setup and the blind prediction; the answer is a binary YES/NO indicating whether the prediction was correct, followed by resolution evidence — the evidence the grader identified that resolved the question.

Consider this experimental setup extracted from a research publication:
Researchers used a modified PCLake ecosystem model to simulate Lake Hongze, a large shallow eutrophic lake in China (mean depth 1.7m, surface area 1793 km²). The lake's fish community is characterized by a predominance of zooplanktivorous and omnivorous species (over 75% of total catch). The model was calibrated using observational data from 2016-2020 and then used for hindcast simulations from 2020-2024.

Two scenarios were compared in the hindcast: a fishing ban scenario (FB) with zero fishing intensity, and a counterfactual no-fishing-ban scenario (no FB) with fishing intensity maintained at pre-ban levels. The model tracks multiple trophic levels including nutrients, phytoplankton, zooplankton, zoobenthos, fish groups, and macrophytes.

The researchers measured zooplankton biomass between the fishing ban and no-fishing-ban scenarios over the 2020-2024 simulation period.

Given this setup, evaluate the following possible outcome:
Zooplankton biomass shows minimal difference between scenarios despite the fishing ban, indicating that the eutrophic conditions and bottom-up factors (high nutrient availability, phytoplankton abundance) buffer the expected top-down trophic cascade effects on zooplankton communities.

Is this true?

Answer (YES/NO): NO